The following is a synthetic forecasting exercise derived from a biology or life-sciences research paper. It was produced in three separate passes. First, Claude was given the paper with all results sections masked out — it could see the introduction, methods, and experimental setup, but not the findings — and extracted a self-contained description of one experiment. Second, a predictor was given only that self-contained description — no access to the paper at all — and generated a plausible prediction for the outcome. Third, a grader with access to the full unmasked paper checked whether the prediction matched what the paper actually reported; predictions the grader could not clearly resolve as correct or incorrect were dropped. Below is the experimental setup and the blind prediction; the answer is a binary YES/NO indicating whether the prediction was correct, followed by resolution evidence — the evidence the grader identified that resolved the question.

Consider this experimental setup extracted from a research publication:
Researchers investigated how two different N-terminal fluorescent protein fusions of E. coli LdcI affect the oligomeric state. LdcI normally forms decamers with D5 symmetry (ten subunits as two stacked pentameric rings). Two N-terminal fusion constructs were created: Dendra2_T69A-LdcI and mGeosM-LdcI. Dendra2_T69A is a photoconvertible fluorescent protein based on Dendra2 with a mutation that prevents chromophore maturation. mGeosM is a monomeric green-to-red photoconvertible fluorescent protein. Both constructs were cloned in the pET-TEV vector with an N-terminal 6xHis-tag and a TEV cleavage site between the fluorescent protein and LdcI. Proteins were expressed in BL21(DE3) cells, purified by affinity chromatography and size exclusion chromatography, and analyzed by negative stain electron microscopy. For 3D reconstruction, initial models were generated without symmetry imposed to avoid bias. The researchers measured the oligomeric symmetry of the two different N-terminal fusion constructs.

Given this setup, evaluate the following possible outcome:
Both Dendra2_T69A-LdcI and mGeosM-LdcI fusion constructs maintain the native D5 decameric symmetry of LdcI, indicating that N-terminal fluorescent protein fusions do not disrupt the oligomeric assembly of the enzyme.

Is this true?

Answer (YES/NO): NO